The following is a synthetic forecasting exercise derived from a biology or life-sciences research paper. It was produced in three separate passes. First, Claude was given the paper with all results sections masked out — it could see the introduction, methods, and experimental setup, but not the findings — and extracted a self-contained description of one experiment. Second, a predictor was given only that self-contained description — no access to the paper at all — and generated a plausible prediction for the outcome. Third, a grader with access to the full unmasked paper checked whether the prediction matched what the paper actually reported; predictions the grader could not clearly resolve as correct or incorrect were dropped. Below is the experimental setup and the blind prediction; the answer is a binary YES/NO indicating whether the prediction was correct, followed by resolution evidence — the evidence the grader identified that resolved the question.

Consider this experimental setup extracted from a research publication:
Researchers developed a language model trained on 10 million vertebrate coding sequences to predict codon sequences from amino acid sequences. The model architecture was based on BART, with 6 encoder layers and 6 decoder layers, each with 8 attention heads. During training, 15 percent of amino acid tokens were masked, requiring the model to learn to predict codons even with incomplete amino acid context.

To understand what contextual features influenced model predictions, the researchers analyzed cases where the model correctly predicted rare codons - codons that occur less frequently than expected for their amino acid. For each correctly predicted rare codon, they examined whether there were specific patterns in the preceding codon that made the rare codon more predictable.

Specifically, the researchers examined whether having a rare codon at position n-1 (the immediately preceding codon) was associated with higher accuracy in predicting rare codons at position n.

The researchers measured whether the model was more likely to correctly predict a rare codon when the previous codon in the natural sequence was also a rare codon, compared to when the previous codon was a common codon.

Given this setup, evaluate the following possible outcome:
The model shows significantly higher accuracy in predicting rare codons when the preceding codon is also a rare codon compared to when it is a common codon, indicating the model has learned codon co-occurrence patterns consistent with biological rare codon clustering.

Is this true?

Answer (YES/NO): YES